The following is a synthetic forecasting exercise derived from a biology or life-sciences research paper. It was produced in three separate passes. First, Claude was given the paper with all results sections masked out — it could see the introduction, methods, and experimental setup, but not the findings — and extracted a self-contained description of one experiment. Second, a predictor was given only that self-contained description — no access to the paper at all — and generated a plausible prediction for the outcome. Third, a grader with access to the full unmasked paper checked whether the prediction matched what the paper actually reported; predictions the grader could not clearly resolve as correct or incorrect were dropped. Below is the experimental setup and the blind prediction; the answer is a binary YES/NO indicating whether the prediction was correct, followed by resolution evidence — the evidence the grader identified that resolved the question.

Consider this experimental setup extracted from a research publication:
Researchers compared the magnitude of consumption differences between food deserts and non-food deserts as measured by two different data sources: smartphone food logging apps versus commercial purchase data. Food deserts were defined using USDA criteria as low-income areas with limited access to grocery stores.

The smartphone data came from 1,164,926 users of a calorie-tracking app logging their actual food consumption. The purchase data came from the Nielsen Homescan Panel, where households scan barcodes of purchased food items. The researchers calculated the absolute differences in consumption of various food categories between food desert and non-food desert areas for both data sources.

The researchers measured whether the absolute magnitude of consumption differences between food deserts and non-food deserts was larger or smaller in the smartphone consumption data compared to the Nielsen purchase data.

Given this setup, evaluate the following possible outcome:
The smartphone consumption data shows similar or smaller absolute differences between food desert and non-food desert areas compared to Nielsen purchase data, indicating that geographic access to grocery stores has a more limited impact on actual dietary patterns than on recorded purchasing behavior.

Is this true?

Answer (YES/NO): NO